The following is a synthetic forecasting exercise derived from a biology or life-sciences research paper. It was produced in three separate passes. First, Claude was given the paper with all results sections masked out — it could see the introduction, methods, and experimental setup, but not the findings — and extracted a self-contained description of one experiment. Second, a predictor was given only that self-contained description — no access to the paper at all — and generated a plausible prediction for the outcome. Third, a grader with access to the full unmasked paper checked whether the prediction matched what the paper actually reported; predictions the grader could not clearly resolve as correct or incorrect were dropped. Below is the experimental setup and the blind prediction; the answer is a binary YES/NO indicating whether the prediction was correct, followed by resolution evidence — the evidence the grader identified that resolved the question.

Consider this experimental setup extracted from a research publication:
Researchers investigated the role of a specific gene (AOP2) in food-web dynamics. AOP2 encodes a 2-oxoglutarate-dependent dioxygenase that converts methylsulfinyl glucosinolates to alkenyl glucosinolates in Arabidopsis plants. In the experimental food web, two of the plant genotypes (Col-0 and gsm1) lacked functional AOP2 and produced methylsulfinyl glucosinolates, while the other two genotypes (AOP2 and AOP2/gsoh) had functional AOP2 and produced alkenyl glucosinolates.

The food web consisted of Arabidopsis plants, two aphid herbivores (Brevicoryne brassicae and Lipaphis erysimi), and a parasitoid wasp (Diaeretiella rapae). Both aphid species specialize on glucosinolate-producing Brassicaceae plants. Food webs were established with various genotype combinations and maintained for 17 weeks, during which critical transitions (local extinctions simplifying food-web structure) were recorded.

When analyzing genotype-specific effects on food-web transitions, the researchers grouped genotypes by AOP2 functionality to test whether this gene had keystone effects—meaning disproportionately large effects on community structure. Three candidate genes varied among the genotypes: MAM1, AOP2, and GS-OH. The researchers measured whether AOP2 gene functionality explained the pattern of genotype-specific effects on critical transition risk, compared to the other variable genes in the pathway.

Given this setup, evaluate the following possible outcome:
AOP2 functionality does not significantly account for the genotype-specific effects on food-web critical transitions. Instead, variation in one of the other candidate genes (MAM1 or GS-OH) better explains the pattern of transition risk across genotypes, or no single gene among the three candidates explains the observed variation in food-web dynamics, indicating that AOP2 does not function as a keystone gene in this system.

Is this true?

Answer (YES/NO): NO